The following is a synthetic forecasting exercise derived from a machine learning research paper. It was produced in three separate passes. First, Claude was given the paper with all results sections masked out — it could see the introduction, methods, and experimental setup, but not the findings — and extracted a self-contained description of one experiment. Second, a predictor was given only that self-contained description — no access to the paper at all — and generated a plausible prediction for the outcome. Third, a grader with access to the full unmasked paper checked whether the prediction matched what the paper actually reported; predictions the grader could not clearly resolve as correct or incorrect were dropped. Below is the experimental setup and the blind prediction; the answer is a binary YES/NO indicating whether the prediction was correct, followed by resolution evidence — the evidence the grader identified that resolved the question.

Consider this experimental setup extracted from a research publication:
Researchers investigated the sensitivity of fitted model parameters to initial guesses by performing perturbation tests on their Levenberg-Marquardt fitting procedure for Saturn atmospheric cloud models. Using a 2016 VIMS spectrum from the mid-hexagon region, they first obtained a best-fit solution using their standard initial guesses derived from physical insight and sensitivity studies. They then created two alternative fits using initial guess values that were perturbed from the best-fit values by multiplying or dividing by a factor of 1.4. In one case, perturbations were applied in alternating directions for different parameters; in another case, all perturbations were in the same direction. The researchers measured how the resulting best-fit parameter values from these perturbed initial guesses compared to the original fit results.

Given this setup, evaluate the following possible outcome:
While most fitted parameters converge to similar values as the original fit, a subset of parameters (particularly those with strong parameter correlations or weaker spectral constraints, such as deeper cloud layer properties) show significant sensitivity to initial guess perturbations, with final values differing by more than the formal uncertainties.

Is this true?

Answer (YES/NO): NO